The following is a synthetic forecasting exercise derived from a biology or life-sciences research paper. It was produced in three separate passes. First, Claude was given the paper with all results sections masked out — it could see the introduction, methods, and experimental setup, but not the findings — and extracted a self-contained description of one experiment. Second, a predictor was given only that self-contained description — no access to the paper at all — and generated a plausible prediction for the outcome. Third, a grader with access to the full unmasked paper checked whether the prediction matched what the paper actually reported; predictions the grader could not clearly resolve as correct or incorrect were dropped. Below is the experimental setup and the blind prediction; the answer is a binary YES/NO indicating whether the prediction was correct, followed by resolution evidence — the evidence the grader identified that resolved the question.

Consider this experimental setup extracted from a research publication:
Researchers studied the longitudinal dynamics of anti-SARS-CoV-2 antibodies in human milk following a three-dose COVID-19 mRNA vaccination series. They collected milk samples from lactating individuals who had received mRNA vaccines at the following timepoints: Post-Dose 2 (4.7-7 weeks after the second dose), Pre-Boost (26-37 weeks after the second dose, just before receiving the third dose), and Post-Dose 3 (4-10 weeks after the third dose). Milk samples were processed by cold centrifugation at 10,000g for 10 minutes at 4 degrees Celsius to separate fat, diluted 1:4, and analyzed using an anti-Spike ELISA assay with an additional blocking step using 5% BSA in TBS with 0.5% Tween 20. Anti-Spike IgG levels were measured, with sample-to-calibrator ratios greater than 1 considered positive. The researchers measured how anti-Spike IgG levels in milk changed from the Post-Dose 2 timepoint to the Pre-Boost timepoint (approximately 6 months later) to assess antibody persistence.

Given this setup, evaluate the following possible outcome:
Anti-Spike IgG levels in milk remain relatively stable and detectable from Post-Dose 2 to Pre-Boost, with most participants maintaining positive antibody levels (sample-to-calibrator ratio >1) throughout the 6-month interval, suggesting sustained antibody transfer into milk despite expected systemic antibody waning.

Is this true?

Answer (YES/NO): NO